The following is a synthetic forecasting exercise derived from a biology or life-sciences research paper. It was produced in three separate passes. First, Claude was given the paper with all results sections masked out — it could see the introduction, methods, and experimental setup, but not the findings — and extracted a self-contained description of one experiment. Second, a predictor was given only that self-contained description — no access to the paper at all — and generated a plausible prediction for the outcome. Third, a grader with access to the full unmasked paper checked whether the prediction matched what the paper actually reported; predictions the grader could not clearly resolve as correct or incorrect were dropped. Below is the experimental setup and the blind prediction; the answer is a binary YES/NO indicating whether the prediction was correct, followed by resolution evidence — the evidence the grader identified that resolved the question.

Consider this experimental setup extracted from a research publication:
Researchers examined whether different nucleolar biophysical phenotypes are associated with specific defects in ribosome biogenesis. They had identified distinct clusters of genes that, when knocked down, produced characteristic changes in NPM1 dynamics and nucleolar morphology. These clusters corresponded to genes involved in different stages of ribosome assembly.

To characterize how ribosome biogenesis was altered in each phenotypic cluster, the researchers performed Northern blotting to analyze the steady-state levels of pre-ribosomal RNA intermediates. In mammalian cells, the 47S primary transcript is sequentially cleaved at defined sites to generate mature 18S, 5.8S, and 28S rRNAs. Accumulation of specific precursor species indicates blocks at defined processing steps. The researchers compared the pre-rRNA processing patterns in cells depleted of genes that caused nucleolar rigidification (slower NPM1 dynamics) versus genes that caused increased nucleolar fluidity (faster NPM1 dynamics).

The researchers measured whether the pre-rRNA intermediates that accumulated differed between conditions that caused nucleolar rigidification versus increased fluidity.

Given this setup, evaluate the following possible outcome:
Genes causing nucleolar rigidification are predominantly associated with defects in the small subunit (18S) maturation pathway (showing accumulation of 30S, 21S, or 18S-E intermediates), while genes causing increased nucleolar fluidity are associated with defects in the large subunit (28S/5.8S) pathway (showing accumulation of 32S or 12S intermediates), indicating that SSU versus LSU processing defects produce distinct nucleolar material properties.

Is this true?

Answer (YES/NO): NO